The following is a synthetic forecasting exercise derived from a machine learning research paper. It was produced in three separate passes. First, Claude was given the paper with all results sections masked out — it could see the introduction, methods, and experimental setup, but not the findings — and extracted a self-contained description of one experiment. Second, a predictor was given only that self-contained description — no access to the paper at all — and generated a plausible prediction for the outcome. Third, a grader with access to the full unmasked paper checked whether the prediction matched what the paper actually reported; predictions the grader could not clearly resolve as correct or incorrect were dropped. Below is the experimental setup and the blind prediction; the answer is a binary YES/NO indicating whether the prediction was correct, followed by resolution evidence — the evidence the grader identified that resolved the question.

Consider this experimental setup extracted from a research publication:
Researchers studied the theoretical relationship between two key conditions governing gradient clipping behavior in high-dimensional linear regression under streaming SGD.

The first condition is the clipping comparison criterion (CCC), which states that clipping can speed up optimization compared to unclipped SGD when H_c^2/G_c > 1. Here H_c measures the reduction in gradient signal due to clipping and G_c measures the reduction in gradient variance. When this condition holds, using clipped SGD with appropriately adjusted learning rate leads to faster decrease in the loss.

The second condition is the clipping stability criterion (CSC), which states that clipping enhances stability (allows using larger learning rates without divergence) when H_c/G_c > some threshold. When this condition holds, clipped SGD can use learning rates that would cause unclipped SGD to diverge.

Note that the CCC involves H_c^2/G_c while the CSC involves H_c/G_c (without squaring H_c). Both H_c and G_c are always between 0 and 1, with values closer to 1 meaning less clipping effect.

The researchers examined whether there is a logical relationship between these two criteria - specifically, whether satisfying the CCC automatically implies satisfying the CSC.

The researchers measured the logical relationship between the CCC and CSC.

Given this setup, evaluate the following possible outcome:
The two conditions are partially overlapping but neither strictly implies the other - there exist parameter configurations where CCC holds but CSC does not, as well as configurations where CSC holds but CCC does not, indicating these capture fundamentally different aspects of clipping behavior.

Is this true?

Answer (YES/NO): NO